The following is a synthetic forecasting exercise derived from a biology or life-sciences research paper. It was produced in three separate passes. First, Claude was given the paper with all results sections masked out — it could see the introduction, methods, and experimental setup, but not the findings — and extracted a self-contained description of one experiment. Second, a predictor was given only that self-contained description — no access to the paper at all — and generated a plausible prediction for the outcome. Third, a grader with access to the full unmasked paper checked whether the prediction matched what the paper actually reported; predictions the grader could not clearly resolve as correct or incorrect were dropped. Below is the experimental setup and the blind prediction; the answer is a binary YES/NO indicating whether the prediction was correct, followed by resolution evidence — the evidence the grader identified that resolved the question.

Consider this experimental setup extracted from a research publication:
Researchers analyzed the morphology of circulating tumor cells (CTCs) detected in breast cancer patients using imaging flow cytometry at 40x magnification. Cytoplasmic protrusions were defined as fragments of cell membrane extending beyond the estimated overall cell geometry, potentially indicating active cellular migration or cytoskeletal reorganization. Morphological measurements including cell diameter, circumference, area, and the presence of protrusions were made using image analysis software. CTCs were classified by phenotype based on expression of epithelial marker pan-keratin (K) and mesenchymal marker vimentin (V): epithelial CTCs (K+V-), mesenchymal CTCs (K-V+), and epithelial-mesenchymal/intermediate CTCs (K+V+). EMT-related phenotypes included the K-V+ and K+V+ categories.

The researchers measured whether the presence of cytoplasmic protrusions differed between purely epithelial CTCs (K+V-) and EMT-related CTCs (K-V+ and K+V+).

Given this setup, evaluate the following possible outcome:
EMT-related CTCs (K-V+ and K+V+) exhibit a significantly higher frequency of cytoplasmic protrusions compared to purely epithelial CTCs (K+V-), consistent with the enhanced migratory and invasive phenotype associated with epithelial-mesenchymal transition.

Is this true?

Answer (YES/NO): NO